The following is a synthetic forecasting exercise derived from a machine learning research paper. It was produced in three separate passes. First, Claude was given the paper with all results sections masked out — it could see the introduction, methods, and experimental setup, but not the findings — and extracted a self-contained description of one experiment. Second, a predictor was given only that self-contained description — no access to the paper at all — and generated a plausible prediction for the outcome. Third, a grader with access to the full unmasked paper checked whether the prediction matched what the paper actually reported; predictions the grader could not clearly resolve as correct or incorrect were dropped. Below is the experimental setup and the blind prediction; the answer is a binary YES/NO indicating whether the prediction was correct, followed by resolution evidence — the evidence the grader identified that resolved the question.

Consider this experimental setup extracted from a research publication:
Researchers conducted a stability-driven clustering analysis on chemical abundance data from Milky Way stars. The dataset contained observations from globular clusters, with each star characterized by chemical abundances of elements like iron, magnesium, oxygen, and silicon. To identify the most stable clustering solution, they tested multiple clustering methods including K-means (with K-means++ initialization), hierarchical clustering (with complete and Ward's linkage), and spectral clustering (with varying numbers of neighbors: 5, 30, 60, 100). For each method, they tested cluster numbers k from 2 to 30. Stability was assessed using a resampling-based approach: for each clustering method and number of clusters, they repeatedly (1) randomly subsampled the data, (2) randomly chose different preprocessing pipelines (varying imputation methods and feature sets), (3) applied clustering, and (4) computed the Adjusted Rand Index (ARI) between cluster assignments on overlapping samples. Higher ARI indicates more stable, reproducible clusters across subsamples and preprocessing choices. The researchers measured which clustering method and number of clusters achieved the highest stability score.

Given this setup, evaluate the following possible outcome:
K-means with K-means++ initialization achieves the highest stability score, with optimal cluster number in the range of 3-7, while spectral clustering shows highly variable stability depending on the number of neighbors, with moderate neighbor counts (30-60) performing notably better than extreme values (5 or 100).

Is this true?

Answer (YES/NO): NO